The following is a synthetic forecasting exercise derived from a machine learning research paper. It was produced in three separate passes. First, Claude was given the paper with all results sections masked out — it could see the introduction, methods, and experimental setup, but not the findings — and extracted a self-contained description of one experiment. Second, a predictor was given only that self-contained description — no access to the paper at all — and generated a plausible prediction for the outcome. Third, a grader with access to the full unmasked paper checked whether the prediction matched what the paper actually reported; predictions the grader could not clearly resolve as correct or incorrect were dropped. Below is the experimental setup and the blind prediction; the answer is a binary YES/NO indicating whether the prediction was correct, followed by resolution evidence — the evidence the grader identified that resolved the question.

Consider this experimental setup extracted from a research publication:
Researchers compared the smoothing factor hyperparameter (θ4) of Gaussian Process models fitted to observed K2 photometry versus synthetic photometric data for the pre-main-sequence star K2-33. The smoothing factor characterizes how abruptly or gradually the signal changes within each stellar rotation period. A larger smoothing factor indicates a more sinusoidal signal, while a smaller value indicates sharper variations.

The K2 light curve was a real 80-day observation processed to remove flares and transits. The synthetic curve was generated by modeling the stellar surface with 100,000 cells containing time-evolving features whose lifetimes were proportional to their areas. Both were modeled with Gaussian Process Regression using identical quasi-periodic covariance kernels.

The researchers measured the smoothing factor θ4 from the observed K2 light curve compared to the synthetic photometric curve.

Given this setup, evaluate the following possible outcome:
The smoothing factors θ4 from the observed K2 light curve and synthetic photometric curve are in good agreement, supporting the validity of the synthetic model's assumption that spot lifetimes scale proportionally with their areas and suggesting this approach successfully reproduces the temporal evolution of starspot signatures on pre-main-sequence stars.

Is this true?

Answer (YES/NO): NO